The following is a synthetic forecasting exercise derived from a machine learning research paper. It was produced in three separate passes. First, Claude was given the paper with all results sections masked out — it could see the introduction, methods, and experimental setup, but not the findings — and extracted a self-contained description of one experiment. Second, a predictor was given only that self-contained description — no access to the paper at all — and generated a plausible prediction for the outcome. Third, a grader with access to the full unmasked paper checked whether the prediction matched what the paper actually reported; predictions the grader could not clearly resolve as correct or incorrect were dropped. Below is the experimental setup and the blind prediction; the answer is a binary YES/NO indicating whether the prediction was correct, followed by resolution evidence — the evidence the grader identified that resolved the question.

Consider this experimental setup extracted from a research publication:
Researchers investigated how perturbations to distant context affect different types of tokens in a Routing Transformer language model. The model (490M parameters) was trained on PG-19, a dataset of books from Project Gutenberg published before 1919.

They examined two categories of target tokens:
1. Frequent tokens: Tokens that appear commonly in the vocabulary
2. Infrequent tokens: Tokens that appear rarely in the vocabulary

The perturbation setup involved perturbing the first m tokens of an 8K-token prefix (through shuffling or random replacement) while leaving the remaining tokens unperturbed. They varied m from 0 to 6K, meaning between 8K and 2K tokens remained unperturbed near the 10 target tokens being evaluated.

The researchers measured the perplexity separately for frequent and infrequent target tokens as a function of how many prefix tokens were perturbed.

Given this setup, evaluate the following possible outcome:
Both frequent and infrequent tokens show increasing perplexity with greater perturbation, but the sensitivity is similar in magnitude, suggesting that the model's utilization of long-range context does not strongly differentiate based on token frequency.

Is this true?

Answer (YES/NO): NO